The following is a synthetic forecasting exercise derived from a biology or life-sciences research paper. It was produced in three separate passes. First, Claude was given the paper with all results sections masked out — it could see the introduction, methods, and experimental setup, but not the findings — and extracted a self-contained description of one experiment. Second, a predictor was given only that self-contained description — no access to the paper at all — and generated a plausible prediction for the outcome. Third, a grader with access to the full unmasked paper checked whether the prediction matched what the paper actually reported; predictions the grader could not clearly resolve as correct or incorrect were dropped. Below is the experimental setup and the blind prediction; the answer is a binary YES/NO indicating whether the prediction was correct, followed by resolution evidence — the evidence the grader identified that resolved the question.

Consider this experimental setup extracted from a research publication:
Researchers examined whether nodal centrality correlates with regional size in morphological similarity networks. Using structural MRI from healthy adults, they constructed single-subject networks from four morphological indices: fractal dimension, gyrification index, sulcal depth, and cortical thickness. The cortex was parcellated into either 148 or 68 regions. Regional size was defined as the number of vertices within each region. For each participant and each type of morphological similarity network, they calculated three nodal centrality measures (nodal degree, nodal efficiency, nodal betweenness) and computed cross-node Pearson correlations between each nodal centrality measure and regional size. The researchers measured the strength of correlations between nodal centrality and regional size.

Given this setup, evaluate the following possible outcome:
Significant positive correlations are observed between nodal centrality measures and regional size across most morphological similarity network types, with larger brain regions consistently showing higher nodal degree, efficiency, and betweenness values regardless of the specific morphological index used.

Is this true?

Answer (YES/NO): NO